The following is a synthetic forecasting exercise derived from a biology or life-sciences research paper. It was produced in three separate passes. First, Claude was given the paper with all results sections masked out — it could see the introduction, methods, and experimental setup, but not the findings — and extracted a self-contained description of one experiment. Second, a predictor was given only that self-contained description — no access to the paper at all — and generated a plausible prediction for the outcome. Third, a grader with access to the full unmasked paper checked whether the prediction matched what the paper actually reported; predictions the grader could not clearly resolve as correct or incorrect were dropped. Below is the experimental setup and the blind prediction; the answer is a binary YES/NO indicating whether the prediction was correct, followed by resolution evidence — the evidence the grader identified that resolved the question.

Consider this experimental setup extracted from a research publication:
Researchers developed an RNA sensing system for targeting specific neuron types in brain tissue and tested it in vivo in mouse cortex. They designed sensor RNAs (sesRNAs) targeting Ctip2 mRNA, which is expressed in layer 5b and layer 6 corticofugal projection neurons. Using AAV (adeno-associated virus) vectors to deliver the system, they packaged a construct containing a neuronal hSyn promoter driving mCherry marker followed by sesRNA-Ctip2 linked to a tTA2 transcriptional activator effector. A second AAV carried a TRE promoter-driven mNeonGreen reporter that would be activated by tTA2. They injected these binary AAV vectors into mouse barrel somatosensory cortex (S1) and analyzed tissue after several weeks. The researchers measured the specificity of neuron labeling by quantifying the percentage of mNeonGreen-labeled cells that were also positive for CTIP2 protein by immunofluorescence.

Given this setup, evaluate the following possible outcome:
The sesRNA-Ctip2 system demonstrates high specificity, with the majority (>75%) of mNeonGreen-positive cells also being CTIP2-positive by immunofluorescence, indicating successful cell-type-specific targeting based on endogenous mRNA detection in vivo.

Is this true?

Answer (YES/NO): YES